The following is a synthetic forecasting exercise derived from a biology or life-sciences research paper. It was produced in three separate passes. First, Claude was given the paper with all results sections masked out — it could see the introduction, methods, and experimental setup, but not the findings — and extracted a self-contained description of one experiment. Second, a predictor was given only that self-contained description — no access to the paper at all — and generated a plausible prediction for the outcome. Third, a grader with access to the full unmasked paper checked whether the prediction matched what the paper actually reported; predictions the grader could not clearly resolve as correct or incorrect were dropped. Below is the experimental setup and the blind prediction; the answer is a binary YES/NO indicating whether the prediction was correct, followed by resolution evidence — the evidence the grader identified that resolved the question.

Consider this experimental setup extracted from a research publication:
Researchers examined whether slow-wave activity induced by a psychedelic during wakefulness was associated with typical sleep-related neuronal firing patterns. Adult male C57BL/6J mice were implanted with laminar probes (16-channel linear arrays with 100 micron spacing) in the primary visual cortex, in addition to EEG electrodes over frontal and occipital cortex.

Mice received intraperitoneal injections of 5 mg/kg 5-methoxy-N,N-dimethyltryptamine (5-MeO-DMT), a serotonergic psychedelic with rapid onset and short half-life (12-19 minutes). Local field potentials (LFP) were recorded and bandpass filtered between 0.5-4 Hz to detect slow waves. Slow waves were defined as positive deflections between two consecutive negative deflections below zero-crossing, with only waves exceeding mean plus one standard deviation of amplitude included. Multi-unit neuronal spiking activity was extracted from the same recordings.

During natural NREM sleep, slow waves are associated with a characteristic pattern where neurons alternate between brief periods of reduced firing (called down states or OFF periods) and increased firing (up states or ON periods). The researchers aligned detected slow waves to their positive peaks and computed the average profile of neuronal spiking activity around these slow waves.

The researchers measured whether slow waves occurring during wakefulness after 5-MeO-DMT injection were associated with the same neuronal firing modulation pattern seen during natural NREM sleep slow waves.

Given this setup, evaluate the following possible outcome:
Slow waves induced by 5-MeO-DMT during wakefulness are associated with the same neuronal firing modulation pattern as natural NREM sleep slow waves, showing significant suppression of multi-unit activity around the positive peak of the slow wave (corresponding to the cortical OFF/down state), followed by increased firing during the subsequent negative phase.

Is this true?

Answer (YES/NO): YES